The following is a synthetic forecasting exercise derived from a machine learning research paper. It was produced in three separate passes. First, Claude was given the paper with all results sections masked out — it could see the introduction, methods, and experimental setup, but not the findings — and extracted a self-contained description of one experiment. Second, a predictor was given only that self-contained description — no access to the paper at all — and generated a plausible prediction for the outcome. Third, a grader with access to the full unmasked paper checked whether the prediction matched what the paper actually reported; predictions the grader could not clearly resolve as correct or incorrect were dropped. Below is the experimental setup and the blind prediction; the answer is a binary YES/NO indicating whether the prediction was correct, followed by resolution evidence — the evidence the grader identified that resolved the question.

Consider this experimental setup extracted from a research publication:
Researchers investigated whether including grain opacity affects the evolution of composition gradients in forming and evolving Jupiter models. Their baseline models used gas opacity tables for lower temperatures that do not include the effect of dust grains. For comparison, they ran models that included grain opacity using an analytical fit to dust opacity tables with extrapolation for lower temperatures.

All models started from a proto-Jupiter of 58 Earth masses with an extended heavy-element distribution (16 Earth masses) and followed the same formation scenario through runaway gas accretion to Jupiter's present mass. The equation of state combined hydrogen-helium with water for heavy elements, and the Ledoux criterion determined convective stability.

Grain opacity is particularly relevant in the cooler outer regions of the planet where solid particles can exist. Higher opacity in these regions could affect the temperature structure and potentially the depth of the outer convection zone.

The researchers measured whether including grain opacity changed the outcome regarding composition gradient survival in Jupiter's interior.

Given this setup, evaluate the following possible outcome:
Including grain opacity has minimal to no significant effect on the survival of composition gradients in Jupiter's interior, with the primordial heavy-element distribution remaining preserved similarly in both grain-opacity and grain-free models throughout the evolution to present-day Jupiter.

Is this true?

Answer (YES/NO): YES